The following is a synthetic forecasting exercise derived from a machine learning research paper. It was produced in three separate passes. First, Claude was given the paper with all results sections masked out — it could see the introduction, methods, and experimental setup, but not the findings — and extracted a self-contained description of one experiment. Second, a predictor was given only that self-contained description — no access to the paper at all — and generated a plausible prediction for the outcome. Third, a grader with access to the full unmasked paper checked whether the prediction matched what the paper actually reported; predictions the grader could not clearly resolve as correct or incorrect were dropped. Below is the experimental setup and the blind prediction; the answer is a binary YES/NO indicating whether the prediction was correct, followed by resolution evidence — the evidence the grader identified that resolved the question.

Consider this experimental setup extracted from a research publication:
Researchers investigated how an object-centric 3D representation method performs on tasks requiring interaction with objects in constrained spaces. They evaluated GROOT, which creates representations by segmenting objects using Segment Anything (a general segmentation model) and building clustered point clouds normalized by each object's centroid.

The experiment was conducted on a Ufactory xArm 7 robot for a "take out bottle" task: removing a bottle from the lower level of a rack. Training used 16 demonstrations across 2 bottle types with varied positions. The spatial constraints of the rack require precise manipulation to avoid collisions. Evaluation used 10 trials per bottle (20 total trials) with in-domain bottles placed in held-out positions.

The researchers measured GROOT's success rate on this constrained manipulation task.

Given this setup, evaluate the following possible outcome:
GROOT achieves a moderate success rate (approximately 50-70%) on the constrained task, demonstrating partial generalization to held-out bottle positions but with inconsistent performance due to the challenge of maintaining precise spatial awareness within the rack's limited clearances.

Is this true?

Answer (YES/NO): NO